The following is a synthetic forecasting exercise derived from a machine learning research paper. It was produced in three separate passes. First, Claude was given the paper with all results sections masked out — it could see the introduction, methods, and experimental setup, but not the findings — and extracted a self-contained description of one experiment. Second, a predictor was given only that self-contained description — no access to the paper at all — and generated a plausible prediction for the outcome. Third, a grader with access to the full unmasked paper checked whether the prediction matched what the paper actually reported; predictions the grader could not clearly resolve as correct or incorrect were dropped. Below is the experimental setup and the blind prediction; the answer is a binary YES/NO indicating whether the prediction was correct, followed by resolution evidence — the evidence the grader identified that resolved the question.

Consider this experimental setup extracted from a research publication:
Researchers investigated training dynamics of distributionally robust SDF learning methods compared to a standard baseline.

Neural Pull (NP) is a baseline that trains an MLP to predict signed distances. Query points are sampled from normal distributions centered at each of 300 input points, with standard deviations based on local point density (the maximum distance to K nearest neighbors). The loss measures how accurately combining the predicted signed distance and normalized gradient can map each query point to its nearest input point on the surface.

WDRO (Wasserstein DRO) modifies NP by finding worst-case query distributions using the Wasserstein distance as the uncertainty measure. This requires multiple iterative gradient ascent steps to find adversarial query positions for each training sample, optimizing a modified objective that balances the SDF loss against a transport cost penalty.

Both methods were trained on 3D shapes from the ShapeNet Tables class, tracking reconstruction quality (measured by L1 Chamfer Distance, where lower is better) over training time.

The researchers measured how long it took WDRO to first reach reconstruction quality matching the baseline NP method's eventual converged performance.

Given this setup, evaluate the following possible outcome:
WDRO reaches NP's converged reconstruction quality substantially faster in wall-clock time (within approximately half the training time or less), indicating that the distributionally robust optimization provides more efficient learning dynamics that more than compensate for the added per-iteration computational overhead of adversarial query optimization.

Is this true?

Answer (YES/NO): YES